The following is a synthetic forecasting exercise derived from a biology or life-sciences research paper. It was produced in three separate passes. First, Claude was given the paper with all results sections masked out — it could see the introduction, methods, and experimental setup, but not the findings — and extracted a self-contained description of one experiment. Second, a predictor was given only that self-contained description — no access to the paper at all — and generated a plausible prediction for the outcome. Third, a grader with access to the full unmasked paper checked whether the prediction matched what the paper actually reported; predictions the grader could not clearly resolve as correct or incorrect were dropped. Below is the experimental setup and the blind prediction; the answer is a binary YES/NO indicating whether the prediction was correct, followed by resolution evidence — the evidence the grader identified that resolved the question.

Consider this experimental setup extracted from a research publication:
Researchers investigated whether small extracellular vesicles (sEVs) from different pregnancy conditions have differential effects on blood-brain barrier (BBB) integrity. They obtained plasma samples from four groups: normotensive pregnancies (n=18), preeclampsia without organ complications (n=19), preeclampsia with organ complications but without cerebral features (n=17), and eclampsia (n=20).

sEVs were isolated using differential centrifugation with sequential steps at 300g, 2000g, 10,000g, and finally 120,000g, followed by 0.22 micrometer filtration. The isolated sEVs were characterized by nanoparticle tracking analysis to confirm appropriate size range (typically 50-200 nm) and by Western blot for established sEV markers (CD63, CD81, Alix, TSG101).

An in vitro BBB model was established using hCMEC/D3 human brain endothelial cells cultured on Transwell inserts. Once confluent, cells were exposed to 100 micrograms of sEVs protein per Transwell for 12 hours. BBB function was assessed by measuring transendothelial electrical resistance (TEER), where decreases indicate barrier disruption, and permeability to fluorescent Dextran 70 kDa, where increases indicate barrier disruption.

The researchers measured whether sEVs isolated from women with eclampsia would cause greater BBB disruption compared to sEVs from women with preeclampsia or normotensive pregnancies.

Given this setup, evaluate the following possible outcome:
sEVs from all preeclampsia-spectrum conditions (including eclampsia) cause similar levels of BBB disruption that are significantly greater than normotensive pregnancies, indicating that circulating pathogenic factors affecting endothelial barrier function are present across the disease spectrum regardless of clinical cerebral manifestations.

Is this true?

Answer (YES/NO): NO